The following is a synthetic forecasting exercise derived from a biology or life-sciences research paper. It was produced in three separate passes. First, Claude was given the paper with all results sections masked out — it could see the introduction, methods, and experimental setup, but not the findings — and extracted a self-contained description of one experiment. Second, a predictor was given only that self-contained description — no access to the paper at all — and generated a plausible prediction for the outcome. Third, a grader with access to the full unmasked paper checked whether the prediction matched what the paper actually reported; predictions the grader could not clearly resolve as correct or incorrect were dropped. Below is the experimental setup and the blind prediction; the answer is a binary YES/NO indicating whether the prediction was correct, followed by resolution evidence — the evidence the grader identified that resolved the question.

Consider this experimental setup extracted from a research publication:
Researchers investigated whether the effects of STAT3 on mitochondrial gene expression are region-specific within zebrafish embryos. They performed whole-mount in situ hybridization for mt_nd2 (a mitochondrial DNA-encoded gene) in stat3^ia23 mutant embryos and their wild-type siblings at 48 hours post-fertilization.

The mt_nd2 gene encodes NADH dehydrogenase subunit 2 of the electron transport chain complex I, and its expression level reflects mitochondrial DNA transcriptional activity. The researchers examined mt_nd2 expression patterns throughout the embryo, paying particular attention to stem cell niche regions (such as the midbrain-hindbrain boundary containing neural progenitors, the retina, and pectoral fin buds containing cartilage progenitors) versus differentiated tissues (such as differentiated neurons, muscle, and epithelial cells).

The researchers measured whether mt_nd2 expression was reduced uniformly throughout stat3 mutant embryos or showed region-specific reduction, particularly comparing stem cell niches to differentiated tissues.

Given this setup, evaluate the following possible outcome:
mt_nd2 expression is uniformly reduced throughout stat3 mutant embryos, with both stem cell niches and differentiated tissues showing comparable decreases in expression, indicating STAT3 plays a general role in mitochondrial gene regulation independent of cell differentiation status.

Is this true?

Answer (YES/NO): NO